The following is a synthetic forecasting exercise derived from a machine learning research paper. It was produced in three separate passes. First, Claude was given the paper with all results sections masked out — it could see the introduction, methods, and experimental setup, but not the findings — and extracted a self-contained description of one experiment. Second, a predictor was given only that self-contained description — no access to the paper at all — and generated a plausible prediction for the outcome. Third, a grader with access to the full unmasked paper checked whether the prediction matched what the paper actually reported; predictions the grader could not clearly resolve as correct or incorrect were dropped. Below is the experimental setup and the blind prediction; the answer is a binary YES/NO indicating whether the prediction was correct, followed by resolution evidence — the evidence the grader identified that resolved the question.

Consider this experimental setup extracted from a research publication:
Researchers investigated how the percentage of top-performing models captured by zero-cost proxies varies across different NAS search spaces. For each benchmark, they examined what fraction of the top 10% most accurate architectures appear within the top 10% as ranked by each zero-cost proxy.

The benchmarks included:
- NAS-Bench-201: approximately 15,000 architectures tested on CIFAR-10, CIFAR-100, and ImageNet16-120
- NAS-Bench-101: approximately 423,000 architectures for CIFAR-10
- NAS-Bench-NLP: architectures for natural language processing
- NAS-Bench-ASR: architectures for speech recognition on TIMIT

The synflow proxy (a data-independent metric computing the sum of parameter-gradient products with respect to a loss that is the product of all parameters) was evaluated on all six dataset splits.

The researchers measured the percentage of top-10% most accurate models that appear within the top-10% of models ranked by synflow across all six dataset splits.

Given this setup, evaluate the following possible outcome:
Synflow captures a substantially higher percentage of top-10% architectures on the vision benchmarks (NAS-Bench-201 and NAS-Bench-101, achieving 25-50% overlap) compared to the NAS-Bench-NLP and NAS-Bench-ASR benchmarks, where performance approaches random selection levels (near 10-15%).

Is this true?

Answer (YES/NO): NO